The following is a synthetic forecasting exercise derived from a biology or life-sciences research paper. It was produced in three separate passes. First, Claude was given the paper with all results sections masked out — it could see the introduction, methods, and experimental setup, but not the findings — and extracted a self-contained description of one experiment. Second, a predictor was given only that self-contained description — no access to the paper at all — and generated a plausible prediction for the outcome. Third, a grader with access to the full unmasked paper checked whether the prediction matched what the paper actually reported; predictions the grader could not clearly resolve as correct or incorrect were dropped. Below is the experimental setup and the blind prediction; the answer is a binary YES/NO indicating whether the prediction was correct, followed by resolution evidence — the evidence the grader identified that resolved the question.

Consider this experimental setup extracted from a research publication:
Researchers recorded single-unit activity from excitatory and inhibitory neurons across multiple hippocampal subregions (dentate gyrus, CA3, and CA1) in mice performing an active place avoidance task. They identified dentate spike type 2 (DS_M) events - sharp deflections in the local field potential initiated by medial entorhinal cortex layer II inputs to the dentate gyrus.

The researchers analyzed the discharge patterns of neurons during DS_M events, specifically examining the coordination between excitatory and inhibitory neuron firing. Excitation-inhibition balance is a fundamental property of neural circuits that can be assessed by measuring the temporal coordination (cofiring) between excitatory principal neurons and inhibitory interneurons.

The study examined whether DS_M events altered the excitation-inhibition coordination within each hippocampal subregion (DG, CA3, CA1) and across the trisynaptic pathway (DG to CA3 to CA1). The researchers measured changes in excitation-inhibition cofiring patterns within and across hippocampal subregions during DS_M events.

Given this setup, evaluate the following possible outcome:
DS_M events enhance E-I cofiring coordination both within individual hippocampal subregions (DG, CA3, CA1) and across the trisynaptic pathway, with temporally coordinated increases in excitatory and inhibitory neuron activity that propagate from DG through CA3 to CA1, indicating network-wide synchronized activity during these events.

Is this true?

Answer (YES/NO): YES